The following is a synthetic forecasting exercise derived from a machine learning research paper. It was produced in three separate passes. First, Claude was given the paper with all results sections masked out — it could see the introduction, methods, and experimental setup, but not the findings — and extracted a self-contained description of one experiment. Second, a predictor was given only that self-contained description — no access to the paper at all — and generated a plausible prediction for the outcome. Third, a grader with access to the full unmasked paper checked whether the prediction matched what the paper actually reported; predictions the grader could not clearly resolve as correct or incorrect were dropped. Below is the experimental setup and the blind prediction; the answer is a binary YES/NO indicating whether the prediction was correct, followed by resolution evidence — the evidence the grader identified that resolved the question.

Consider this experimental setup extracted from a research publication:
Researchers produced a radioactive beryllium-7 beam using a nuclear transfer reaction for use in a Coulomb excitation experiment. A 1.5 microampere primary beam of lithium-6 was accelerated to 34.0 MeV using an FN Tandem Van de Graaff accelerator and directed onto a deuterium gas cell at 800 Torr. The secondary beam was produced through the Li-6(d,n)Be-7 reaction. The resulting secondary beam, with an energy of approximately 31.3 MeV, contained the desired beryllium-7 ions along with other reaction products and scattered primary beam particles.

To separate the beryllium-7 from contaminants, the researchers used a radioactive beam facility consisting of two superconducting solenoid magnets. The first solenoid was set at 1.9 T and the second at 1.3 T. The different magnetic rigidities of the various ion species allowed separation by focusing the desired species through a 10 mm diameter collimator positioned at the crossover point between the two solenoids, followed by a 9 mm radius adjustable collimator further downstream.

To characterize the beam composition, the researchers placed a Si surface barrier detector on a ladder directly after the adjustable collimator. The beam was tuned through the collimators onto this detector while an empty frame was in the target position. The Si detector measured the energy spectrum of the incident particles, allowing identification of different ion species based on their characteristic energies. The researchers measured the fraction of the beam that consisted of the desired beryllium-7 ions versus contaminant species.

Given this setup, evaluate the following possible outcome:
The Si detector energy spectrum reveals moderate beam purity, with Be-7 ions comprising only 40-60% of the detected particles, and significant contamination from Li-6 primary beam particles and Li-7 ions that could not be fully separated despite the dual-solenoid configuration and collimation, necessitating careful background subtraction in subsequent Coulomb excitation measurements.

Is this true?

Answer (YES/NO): NO